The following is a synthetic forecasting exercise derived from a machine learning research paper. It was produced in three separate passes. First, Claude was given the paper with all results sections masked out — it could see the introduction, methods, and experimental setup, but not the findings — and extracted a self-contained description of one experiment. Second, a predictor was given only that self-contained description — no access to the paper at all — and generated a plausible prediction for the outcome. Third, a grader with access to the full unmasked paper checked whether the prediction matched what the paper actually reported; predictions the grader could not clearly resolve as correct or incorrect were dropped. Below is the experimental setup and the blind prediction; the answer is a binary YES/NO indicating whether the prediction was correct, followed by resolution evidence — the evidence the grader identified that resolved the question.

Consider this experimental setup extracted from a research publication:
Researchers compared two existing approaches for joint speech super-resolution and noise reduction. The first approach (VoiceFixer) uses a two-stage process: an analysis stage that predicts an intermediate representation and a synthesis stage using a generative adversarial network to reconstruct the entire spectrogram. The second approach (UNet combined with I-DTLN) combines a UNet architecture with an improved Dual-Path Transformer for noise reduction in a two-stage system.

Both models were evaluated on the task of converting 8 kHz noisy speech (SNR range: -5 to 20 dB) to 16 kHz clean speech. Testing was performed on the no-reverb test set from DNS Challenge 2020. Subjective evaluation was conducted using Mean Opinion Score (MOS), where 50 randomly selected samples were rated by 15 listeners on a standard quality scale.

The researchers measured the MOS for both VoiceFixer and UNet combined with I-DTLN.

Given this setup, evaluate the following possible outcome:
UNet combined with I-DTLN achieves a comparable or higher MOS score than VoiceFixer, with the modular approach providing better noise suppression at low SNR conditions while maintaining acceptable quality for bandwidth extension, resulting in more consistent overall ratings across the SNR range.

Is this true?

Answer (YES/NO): NO